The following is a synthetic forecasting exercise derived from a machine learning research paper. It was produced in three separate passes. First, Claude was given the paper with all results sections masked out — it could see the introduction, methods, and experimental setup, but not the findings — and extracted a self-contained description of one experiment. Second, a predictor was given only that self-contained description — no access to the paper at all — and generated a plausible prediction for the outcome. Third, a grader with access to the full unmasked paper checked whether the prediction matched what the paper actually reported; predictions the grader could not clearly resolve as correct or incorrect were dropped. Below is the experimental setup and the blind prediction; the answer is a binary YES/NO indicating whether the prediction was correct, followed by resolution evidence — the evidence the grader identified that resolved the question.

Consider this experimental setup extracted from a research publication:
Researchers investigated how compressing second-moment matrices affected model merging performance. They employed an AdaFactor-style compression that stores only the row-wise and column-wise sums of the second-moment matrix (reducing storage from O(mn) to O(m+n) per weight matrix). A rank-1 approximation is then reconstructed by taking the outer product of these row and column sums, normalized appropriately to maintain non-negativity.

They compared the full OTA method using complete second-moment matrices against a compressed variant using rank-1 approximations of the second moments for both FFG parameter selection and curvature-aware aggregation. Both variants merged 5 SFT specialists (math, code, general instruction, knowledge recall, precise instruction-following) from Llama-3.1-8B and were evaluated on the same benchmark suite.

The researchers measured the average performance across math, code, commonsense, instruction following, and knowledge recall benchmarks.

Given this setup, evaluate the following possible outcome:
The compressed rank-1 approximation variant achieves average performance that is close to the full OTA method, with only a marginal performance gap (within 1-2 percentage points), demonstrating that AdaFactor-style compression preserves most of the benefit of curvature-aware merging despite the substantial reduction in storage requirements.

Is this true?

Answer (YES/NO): YES